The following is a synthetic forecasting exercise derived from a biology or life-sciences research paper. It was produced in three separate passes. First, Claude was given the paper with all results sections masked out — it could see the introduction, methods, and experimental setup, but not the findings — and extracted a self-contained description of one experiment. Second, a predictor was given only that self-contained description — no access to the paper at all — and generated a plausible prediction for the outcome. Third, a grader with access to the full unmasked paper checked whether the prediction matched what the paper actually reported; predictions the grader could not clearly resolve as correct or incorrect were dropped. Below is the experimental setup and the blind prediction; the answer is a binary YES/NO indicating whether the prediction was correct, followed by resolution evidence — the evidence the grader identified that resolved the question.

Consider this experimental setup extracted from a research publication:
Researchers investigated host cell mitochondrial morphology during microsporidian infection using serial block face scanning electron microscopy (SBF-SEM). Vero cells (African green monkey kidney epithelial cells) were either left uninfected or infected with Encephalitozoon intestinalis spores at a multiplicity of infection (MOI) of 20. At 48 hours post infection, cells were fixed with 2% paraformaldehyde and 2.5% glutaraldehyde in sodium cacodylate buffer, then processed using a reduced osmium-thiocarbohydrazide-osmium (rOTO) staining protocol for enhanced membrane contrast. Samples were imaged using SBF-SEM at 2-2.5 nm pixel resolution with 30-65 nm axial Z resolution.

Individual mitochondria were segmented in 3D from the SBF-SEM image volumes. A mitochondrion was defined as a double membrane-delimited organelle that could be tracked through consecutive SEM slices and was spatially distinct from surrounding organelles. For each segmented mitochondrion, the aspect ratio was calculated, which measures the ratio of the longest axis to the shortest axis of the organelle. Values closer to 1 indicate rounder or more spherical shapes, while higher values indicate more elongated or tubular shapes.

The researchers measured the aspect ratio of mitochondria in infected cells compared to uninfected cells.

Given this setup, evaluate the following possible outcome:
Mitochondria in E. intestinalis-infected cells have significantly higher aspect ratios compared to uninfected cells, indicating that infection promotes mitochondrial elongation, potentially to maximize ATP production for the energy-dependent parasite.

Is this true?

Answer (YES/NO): NO